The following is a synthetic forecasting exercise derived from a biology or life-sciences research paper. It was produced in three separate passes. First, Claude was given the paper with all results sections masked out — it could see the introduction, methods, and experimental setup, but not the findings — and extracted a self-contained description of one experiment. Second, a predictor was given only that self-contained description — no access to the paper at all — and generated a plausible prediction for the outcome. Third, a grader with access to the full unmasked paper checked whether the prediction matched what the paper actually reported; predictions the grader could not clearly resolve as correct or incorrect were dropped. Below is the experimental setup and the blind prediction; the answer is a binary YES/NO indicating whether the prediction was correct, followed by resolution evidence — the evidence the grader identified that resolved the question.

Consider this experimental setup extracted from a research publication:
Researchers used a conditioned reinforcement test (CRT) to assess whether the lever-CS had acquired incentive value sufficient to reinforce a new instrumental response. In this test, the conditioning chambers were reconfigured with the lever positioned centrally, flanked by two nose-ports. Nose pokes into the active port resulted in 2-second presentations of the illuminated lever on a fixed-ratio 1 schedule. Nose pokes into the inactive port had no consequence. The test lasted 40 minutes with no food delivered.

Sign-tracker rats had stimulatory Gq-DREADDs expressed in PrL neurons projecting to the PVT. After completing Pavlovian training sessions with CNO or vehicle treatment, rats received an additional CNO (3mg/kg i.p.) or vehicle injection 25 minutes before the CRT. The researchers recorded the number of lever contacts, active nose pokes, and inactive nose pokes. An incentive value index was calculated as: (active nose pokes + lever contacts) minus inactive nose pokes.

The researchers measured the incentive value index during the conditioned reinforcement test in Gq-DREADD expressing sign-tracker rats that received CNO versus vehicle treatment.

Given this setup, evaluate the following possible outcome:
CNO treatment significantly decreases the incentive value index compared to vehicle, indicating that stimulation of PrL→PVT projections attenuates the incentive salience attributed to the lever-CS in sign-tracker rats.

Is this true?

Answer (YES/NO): YES